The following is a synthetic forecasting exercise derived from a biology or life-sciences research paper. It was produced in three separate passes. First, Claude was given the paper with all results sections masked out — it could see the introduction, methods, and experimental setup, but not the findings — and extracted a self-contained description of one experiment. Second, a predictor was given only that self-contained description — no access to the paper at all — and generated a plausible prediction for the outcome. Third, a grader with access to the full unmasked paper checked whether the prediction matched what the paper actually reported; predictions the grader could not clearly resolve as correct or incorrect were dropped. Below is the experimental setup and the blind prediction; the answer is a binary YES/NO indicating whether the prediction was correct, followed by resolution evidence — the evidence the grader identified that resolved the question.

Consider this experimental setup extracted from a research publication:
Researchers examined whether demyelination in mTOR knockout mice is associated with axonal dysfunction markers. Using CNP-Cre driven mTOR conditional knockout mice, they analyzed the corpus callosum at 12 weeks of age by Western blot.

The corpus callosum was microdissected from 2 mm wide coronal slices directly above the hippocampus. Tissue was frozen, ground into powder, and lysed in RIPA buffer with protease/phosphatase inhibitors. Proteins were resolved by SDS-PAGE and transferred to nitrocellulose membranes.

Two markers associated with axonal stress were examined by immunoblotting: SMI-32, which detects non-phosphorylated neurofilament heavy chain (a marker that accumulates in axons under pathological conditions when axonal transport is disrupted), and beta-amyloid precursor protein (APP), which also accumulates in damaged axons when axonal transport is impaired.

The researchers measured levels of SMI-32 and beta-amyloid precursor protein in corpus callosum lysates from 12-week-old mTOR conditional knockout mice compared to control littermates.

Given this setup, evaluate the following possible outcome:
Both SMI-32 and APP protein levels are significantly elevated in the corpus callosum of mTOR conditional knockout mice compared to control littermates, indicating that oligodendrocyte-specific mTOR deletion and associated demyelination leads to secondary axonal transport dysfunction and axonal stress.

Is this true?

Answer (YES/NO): NO